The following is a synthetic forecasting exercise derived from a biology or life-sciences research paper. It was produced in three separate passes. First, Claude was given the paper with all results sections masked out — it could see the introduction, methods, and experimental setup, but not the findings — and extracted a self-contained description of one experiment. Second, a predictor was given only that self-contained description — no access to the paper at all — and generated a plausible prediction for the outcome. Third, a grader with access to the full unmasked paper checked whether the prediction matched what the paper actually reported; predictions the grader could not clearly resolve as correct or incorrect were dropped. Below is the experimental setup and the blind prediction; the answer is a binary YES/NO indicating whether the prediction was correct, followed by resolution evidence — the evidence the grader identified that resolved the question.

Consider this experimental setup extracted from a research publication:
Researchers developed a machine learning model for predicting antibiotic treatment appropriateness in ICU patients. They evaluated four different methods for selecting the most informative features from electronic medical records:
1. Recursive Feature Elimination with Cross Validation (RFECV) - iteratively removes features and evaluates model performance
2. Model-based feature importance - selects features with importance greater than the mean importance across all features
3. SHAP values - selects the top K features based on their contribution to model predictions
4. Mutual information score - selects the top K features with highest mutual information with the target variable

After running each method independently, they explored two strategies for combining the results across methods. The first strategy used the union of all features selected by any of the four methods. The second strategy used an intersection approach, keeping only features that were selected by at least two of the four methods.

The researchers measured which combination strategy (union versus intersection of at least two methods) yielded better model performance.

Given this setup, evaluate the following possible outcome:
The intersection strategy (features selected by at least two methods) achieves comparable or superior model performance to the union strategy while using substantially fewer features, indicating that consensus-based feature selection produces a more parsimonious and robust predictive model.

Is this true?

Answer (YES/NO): NO